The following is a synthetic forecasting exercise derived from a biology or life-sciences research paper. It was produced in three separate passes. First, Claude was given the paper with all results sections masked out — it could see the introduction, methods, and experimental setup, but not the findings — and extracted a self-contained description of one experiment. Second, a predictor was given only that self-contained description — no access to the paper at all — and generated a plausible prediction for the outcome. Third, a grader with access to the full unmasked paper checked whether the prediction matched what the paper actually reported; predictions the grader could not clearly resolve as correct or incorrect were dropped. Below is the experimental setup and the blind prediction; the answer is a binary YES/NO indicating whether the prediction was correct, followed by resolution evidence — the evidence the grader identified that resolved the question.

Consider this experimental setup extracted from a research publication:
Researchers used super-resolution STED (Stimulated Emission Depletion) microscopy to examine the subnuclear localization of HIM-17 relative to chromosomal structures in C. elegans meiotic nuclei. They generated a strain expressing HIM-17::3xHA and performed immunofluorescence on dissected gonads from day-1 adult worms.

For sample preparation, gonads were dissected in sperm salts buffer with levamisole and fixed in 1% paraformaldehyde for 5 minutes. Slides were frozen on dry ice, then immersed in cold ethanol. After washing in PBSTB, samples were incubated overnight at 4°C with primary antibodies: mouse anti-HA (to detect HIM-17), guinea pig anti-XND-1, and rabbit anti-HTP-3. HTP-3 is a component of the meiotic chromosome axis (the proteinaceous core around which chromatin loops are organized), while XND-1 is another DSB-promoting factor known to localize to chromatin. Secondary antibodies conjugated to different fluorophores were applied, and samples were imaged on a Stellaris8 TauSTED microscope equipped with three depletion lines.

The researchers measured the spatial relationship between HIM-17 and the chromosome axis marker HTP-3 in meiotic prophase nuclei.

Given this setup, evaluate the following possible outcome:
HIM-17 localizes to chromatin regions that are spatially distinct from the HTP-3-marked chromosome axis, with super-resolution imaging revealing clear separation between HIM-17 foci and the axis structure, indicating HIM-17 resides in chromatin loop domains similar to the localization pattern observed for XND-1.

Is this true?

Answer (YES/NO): YES